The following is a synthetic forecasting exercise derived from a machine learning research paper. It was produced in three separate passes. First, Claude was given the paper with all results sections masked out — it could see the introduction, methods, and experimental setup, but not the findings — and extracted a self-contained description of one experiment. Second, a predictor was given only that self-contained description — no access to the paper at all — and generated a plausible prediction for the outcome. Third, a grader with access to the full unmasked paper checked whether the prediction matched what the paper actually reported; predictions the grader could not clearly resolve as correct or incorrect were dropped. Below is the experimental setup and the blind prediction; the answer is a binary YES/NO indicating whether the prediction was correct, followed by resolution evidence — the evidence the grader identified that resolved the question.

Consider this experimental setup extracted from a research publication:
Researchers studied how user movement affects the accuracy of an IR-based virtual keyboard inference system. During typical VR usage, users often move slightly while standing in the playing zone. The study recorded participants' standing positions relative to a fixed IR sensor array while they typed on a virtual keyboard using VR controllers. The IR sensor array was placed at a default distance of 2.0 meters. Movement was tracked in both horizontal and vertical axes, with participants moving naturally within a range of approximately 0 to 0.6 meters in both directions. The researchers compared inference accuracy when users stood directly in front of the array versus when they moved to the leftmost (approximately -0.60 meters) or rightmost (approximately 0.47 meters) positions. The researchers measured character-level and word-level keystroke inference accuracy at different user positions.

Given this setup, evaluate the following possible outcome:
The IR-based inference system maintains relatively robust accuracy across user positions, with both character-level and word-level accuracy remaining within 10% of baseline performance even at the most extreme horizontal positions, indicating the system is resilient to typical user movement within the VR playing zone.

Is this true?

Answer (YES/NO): YES